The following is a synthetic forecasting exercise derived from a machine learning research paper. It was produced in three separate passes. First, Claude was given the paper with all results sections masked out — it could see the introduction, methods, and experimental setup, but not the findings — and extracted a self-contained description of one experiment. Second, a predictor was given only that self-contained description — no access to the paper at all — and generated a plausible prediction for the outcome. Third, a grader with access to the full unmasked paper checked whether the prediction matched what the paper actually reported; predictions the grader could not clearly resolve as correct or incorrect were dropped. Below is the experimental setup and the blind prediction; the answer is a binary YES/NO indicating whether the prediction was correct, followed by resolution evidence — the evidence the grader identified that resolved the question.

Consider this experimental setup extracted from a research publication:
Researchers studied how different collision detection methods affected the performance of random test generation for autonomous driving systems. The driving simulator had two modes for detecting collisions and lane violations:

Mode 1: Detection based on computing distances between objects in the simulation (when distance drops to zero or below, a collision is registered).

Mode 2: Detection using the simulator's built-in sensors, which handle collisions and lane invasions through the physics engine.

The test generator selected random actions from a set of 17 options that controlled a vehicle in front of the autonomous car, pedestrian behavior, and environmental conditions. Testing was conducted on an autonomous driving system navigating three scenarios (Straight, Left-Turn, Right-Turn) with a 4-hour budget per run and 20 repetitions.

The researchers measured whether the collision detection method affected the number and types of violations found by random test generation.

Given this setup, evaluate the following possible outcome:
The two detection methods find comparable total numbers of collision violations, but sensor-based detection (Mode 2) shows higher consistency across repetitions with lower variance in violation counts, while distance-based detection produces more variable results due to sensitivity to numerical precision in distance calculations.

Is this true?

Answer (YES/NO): NO